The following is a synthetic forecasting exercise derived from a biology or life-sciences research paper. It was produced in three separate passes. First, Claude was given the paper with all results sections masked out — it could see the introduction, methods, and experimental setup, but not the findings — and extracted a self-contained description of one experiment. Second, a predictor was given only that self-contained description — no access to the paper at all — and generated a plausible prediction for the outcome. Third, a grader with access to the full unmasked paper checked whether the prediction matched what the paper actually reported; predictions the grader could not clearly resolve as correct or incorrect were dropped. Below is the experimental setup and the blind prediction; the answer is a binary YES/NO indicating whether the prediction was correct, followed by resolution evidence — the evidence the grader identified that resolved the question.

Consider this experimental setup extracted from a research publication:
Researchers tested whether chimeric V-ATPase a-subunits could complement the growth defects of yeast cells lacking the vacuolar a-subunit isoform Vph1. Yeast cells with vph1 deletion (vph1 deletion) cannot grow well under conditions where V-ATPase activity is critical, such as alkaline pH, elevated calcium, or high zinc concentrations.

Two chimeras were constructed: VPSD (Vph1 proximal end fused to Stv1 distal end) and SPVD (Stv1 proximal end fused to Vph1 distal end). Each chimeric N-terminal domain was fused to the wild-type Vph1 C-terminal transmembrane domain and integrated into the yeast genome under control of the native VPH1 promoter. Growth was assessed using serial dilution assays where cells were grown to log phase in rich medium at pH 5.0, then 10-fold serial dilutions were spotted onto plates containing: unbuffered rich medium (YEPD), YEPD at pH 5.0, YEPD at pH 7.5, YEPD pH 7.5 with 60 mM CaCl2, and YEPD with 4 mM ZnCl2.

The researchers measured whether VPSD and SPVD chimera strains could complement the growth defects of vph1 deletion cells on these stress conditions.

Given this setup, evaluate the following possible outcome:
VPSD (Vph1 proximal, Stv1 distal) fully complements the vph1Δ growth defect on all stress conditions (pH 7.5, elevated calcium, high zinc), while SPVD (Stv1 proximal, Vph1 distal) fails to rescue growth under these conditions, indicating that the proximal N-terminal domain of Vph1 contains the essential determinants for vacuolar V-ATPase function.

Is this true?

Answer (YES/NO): NO